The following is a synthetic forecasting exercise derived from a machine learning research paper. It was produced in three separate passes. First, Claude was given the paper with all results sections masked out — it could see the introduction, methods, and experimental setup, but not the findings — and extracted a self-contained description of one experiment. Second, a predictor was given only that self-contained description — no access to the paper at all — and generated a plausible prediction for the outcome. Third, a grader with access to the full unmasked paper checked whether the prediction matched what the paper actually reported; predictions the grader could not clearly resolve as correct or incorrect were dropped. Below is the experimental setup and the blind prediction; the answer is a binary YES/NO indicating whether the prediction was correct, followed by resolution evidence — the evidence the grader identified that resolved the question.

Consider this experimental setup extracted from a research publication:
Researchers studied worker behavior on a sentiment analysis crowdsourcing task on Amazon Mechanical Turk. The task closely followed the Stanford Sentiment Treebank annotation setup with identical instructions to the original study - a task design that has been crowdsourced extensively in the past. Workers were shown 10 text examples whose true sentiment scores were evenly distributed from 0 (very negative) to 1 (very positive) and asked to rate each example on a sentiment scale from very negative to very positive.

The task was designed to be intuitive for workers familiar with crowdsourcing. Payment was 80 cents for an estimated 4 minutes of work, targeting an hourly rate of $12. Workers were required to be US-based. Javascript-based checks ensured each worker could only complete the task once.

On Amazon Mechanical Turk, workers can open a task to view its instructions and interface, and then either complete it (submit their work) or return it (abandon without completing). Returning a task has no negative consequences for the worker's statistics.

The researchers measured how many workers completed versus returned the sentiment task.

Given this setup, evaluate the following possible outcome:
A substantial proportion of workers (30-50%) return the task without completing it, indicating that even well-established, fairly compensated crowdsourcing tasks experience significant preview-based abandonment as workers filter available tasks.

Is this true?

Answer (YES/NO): NO